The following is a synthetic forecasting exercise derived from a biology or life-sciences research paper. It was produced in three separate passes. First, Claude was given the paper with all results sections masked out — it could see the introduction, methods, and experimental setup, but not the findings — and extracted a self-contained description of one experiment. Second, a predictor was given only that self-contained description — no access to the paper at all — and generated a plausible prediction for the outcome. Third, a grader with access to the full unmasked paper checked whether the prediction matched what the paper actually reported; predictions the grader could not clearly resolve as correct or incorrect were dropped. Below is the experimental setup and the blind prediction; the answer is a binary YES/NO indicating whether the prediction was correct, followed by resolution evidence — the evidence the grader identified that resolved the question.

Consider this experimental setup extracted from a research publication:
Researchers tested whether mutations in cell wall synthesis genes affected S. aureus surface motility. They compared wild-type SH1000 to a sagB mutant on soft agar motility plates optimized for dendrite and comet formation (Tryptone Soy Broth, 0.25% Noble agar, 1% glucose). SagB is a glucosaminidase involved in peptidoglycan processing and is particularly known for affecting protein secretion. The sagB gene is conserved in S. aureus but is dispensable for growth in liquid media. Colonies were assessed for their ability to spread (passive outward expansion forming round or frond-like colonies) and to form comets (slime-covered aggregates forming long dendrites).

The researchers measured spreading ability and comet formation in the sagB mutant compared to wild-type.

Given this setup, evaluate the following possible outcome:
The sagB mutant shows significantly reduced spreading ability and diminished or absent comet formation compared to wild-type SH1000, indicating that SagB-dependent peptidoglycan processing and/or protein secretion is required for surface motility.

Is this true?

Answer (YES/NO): NO